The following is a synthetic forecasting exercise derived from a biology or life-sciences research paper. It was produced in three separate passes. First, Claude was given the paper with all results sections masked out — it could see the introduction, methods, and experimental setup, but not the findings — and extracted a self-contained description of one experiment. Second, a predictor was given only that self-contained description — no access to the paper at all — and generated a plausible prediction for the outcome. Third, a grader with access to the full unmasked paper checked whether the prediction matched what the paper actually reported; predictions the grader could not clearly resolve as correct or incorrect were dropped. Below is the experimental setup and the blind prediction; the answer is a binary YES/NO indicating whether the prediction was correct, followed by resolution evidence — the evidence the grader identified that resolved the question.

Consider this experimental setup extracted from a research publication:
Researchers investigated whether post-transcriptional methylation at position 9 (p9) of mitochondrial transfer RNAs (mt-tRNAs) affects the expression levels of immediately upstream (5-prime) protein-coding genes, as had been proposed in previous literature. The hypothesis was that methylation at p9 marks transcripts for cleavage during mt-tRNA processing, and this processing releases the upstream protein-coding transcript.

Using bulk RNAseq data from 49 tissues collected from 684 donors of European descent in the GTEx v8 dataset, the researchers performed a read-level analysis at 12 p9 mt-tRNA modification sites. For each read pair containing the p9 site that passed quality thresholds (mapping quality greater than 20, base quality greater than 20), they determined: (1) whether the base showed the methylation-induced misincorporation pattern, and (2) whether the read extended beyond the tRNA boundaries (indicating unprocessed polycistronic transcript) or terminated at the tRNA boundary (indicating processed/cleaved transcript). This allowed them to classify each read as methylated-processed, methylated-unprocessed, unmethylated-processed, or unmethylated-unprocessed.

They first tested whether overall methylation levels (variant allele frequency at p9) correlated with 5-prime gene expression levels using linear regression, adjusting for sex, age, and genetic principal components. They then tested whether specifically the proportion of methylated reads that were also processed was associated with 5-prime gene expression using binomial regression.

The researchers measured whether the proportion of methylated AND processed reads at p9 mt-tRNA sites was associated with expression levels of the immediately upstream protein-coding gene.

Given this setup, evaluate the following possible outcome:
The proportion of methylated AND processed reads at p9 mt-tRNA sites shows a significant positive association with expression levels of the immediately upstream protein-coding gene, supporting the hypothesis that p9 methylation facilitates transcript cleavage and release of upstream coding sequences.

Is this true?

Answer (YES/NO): NO